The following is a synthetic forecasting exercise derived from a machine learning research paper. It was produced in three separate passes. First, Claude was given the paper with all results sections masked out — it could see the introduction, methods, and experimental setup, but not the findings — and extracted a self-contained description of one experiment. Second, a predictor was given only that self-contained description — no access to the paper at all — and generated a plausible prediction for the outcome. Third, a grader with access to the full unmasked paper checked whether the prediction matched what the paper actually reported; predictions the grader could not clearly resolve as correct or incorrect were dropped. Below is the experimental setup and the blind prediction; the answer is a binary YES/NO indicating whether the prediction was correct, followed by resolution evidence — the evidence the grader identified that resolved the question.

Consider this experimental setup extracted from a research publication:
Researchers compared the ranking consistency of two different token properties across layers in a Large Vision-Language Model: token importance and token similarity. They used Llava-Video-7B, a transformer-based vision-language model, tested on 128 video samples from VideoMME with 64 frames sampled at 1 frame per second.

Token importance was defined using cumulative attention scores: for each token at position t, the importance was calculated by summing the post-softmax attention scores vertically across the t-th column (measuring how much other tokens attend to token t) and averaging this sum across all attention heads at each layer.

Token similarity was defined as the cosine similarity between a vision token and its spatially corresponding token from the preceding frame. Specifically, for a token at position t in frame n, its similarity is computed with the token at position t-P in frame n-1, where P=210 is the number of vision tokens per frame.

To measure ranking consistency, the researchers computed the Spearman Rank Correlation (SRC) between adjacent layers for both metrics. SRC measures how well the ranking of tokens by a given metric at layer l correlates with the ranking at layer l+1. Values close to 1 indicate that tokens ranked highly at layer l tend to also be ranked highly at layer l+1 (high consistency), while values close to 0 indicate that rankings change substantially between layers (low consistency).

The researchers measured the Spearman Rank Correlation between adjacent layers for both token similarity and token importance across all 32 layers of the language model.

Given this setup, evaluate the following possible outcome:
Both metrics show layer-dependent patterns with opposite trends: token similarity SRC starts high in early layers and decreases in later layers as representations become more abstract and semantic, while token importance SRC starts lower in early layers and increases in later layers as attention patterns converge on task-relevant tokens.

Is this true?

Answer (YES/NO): NO